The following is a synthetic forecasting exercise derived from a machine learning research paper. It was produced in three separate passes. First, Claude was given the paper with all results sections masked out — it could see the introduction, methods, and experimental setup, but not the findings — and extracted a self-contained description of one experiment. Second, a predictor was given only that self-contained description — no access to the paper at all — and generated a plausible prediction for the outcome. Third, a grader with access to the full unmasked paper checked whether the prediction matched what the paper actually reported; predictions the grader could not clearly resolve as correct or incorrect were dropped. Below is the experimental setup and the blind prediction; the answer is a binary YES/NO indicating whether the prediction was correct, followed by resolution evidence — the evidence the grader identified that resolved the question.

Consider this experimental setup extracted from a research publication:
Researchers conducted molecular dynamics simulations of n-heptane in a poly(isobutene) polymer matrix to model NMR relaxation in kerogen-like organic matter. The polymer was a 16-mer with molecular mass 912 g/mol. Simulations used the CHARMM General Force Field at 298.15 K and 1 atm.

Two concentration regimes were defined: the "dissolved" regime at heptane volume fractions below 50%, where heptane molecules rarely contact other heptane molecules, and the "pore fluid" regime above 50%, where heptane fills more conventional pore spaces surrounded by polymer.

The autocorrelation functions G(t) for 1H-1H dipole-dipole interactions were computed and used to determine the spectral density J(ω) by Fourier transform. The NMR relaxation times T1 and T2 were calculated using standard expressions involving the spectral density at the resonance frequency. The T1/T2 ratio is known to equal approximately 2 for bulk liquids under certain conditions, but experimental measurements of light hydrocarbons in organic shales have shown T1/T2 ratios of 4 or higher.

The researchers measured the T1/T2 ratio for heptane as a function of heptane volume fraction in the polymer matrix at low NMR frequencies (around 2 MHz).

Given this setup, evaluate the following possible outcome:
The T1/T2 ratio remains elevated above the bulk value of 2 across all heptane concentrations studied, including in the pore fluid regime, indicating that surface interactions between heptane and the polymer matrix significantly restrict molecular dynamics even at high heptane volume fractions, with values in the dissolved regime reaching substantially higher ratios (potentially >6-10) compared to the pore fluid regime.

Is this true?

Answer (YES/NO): NO